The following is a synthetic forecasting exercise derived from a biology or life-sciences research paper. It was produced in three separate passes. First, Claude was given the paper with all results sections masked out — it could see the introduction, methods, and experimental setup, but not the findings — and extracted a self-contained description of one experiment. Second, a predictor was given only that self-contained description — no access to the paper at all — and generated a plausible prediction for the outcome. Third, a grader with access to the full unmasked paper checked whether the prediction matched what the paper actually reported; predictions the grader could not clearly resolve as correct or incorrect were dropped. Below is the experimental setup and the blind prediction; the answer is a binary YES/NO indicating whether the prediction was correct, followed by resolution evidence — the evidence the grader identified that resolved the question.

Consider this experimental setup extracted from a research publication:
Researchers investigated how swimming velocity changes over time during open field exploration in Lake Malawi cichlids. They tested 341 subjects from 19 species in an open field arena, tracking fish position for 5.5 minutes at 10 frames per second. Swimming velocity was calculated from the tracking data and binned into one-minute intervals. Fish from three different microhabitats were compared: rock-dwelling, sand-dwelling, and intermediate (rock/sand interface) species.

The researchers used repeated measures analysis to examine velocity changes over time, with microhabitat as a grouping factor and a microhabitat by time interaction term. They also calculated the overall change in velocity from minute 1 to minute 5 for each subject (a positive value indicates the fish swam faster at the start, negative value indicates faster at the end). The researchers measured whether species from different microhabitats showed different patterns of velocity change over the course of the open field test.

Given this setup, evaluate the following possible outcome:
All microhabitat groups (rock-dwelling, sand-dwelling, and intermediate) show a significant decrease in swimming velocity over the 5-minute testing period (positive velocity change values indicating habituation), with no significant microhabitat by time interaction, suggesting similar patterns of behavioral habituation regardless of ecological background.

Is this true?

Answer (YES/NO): NO